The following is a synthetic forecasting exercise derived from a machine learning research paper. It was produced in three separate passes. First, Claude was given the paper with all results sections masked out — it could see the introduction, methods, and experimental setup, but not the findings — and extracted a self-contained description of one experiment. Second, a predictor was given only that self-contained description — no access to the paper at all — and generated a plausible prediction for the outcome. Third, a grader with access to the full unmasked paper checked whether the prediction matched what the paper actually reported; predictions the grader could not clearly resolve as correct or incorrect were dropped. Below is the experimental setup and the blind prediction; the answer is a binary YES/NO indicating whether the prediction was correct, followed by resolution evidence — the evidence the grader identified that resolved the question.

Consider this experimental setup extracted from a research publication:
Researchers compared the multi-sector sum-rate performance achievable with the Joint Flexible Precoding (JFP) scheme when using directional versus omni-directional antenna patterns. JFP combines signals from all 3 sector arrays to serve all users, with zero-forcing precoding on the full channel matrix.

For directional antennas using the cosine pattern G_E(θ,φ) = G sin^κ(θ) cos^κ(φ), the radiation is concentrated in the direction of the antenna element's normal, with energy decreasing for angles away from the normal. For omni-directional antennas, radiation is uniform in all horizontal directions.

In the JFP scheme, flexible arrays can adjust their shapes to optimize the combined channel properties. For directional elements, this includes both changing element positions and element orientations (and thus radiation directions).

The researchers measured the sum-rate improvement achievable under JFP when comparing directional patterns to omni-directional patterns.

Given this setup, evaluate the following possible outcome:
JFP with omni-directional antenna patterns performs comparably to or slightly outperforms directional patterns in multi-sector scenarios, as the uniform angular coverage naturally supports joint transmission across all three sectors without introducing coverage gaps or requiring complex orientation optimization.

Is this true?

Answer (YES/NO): NO